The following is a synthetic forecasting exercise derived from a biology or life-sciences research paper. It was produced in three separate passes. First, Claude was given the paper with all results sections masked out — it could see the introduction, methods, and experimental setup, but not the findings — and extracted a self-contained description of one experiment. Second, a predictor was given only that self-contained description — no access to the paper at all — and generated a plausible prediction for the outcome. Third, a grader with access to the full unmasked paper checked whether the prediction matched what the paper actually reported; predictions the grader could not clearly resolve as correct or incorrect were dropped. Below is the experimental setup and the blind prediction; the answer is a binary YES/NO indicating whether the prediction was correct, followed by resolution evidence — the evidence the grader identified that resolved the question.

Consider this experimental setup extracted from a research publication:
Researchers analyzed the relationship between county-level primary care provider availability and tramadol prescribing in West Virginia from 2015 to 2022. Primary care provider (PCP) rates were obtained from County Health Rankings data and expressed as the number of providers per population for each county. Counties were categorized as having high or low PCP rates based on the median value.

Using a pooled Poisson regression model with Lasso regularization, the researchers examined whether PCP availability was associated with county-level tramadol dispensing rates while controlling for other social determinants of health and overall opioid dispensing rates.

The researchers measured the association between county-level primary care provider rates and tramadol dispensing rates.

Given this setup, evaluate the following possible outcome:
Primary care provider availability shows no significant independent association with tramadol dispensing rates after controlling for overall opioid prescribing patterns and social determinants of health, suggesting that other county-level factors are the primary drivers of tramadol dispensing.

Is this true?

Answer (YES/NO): NO